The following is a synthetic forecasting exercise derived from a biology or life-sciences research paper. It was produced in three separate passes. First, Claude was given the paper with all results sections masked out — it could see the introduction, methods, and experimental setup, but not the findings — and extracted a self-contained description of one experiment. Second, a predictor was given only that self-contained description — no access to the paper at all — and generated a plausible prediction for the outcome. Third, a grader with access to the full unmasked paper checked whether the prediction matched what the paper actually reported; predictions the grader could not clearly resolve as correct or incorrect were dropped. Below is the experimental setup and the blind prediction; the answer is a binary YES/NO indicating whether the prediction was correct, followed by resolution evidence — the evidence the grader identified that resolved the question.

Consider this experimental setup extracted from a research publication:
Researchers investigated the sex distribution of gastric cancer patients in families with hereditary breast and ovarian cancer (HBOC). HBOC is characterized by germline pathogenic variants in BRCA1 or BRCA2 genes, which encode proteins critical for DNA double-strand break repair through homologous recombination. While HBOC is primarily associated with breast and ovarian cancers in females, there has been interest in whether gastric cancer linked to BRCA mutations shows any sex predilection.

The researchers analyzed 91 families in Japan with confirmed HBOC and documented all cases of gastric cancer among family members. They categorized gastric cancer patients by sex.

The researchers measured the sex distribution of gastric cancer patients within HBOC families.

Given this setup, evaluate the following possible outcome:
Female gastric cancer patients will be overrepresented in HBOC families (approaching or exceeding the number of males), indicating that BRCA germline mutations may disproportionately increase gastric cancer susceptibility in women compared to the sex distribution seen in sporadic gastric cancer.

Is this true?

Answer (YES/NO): NO